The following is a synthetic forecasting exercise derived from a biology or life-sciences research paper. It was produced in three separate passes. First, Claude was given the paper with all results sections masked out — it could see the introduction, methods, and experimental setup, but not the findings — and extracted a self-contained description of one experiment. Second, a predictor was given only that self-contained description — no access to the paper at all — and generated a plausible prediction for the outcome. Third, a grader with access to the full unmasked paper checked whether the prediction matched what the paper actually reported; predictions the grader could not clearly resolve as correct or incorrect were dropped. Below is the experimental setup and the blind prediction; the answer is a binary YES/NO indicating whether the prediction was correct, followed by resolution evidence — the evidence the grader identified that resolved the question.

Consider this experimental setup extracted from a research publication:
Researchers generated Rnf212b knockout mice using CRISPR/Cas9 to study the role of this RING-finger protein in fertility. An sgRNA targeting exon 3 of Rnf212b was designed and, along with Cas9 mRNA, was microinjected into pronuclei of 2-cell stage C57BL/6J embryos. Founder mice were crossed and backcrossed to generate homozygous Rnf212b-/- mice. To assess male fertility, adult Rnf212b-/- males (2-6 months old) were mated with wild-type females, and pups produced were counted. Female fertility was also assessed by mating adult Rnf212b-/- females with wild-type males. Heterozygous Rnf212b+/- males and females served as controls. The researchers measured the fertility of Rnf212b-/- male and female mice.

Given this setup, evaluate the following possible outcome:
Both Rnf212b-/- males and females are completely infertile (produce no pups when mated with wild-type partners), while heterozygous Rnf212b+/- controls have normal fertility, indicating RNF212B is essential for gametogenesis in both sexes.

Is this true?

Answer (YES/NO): YES